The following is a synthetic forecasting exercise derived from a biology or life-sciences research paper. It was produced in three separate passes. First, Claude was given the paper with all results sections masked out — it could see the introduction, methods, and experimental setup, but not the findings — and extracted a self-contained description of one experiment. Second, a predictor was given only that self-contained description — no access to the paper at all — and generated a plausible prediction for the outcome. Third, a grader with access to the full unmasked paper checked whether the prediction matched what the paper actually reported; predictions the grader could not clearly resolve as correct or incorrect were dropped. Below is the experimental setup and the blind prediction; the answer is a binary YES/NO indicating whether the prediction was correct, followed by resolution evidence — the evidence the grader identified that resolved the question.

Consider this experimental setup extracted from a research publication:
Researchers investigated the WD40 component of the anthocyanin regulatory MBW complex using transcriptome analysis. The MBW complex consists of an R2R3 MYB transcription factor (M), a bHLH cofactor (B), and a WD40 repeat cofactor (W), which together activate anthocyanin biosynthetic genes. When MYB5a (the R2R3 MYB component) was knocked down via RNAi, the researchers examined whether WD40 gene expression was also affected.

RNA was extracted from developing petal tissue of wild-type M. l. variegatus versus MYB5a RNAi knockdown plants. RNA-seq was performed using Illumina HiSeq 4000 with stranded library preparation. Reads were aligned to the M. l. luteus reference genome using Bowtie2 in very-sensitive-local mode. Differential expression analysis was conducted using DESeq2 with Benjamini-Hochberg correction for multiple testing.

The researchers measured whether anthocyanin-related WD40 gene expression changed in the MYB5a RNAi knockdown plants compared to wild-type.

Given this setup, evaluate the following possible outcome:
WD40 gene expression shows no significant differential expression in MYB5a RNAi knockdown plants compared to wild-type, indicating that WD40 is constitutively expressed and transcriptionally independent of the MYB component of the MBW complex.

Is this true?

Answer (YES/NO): NO